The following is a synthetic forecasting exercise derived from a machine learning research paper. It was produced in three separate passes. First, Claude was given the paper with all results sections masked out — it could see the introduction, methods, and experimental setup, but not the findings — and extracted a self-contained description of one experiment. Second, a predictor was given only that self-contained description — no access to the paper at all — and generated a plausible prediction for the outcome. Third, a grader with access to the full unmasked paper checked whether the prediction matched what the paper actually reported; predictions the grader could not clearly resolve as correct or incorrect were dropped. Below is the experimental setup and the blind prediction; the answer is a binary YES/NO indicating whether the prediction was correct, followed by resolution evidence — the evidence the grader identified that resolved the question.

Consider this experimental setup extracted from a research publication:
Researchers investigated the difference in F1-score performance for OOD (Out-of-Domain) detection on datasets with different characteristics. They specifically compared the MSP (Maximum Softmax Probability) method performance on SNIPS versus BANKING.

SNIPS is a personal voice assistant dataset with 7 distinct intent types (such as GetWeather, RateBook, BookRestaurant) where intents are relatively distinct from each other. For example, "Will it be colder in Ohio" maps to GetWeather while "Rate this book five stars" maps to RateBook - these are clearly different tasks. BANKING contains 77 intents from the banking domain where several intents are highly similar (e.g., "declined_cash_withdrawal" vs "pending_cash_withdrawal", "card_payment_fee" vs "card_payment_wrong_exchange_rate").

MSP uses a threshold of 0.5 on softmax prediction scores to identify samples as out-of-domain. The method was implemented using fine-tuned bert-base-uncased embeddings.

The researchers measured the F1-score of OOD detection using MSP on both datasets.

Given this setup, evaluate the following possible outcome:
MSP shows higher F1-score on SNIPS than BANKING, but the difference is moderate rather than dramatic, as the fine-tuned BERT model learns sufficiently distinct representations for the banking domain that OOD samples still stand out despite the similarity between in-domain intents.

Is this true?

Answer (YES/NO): NO